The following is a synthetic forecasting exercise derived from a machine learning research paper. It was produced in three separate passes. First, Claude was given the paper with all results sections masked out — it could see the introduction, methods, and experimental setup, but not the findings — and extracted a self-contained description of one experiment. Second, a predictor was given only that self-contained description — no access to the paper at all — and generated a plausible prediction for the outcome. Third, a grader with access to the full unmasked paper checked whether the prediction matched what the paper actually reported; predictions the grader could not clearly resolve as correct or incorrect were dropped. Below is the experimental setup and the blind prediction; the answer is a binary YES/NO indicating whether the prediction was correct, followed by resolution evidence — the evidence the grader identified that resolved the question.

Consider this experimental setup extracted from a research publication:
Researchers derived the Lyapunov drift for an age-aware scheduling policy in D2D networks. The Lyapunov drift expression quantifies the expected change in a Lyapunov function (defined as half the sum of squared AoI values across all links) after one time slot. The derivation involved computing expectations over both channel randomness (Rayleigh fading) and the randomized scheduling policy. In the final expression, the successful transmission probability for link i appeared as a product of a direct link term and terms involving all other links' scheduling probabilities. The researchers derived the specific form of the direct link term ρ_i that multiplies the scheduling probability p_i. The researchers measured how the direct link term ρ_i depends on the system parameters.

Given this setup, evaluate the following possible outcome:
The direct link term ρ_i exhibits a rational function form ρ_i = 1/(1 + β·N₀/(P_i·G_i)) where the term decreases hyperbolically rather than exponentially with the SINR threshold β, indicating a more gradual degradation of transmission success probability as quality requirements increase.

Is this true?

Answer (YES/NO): NO